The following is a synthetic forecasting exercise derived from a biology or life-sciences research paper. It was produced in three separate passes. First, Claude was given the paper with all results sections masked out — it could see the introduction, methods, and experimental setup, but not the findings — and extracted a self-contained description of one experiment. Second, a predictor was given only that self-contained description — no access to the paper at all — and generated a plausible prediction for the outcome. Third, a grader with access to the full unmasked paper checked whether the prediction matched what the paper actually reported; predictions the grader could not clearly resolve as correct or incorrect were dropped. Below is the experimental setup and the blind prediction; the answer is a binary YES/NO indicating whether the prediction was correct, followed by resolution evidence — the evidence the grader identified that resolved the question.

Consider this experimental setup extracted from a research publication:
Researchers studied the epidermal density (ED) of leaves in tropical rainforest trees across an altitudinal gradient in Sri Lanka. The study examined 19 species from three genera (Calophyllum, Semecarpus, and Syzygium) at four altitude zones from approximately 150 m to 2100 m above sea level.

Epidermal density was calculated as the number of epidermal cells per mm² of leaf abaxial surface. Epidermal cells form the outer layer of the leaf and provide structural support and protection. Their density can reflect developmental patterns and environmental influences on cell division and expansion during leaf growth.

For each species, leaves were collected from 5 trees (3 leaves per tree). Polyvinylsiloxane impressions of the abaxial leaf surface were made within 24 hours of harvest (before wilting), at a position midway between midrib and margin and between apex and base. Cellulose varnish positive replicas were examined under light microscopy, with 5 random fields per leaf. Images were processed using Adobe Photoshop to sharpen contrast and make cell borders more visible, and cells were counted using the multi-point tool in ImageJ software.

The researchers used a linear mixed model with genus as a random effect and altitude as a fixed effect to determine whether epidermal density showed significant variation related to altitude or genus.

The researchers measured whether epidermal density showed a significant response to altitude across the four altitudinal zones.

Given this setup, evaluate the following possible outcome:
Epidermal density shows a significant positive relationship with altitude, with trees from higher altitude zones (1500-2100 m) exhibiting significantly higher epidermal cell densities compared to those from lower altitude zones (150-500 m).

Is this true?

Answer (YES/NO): NO